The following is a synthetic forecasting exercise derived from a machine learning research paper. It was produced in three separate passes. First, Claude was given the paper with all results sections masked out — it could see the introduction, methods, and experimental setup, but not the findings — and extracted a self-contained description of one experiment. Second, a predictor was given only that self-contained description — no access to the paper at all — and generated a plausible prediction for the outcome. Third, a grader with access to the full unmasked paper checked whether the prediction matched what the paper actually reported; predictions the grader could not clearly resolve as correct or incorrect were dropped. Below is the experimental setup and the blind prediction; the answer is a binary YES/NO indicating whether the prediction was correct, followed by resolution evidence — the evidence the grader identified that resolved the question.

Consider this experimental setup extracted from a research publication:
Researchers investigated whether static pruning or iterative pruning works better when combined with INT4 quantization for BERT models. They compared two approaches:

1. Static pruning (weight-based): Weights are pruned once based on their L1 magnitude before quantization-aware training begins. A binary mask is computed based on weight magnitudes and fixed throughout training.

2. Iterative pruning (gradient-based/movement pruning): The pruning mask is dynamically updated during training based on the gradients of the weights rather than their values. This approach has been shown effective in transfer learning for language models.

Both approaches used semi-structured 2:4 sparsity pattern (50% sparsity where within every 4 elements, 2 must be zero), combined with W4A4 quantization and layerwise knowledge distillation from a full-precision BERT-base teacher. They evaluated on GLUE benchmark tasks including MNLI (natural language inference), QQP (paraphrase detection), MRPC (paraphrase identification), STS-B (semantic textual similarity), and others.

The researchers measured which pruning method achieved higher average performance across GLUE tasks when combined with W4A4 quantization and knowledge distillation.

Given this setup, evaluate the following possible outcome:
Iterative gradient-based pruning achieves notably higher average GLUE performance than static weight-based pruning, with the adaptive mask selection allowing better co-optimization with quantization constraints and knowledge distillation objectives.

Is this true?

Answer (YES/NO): NO